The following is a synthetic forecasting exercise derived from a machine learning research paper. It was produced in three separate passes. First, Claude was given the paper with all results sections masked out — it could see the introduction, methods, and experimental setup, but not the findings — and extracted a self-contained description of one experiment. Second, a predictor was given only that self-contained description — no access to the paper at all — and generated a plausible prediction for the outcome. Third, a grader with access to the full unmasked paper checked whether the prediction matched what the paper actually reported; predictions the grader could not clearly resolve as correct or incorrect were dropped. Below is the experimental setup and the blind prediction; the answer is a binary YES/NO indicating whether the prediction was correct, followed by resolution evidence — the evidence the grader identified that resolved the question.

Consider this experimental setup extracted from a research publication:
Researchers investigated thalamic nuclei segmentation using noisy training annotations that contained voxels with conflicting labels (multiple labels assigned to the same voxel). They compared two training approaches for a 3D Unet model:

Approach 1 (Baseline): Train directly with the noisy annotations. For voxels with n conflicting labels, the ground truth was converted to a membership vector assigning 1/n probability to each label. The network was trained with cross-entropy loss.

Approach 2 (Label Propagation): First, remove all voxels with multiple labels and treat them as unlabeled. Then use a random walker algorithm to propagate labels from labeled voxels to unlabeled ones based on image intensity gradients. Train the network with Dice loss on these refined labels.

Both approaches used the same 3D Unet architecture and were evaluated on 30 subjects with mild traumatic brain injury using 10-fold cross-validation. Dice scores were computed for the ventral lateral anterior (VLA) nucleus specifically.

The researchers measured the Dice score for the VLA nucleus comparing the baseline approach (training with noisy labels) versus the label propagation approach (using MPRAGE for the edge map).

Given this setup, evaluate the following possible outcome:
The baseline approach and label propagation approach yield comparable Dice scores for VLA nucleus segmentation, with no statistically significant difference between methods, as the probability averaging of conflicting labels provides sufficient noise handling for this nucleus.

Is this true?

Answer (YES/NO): NO